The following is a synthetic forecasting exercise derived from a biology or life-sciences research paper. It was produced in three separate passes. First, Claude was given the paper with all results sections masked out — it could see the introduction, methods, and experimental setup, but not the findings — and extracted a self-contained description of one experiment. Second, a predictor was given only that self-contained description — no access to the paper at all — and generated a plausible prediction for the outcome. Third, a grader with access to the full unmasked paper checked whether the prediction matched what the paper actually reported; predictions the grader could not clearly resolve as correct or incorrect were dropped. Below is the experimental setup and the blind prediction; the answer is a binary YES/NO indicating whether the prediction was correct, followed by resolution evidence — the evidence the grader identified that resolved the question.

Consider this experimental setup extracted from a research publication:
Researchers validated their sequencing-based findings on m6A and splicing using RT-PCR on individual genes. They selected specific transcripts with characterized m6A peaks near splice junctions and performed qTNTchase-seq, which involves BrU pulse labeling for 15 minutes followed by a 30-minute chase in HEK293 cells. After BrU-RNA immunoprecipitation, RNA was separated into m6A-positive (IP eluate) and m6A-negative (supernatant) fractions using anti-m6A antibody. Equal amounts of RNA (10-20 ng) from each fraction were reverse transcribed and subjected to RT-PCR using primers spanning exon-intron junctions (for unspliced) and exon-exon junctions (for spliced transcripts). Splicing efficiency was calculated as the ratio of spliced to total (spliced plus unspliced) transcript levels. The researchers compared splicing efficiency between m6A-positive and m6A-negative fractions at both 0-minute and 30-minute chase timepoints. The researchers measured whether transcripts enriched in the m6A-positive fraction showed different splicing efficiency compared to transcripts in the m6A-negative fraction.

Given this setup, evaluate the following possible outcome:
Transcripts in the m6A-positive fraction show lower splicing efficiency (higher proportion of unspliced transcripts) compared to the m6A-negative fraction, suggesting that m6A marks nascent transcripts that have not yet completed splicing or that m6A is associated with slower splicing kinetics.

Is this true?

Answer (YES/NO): NO